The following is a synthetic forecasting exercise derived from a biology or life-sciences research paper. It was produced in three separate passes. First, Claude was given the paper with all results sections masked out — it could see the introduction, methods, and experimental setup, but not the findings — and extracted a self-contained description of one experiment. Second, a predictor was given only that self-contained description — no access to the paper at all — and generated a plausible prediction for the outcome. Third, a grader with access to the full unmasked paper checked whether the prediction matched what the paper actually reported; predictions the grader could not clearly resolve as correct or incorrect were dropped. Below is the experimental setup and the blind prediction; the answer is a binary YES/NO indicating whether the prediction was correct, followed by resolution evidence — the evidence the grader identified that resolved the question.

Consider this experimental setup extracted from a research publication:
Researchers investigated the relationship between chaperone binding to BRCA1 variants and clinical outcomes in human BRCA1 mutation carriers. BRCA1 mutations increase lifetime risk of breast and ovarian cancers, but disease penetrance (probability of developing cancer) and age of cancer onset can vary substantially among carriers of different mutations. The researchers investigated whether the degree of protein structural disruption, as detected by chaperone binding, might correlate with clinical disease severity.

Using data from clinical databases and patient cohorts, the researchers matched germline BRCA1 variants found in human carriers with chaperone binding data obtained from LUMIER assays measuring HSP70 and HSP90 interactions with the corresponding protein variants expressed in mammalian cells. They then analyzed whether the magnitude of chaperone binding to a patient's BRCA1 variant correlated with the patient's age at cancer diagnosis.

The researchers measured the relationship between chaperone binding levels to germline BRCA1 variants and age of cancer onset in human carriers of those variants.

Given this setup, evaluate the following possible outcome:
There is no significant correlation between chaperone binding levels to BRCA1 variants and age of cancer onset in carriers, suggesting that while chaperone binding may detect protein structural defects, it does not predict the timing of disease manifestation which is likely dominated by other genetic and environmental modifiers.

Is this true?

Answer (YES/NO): NO